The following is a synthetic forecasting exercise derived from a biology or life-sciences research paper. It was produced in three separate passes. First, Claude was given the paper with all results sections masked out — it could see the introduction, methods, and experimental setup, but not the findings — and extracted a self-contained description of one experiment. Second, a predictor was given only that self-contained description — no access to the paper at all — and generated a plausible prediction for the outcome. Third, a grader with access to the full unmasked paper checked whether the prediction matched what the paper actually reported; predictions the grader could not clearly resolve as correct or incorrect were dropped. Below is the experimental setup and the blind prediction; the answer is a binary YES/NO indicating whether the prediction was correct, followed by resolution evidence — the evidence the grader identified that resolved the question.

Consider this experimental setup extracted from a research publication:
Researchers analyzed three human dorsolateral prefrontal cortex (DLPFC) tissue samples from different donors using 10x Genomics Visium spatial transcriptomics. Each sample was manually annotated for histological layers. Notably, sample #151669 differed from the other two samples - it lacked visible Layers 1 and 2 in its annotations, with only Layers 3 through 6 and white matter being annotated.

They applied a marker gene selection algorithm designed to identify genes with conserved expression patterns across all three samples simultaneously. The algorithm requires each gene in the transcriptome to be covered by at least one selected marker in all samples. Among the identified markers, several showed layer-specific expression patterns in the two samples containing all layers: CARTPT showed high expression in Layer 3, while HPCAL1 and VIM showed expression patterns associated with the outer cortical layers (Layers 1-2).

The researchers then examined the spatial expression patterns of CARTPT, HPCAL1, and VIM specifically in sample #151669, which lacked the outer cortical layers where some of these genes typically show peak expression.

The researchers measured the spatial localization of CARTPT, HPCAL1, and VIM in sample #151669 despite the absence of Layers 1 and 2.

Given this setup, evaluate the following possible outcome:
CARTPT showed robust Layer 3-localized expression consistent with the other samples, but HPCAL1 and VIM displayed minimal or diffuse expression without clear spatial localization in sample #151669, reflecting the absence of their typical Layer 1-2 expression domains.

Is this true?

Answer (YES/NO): NO